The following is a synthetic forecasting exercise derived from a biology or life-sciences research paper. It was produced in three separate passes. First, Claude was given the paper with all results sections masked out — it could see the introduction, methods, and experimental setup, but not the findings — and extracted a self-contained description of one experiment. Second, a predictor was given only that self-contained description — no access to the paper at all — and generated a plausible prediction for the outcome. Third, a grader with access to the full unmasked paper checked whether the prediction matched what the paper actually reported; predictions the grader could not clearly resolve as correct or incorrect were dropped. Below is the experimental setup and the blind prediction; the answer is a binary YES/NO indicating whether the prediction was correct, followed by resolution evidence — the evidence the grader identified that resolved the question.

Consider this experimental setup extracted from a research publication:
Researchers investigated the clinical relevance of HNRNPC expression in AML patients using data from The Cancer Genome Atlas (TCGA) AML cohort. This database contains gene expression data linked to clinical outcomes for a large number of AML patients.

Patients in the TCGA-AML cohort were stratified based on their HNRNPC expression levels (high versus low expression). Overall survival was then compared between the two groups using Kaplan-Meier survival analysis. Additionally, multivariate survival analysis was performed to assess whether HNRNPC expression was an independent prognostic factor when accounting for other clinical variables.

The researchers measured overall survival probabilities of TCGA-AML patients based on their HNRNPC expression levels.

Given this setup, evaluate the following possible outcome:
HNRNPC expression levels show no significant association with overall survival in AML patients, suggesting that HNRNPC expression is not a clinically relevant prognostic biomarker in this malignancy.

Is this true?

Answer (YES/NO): NO